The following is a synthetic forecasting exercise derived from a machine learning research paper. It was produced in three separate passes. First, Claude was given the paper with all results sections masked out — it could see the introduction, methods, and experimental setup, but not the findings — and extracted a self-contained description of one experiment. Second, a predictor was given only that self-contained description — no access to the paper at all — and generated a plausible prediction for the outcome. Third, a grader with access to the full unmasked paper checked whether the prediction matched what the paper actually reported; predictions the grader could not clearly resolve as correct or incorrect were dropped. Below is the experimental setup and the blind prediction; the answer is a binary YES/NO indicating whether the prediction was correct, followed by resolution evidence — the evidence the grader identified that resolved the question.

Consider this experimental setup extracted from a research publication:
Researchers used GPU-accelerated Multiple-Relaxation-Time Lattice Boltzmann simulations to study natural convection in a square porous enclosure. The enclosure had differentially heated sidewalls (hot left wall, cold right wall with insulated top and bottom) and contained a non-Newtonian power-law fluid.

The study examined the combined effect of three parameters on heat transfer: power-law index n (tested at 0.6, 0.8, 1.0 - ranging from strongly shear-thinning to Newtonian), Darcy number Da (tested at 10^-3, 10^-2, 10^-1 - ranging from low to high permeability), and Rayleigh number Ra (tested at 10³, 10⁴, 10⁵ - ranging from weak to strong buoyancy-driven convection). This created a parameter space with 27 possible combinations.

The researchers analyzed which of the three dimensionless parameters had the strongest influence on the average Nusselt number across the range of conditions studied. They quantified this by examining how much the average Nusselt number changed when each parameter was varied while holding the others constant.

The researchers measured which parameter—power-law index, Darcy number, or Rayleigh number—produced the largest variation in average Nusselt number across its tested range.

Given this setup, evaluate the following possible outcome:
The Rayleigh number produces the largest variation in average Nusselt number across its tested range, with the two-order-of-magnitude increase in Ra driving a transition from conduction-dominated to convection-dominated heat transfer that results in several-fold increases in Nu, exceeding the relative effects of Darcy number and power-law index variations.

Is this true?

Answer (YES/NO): YES